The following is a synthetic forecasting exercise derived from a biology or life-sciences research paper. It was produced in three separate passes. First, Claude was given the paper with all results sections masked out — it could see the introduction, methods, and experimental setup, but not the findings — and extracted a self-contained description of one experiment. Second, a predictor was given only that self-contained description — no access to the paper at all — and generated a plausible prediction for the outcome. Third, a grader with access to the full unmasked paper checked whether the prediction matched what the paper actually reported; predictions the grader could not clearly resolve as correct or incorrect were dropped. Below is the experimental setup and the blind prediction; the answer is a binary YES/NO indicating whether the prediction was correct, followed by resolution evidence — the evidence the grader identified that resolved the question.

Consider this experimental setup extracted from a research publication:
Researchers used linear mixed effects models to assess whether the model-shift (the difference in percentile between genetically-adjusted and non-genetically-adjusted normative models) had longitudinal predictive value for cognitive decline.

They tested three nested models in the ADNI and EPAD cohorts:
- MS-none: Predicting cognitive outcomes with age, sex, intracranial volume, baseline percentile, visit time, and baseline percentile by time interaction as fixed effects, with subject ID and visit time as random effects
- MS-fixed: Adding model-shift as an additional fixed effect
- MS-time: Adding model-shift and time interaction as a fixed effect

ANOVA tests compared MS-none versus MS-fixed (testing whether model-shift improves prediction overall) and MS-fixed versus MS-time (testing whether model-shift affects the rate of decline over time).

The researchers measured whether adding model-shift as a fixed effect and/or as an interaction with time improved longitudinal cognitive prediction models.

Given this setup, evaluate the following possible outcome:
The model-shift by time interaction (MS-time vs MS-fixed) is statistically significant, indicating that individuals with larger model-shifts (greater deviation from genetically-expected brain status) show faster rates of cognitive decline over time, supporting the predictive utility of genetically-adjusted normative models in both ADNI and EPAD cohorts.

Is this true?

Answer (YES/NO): NO